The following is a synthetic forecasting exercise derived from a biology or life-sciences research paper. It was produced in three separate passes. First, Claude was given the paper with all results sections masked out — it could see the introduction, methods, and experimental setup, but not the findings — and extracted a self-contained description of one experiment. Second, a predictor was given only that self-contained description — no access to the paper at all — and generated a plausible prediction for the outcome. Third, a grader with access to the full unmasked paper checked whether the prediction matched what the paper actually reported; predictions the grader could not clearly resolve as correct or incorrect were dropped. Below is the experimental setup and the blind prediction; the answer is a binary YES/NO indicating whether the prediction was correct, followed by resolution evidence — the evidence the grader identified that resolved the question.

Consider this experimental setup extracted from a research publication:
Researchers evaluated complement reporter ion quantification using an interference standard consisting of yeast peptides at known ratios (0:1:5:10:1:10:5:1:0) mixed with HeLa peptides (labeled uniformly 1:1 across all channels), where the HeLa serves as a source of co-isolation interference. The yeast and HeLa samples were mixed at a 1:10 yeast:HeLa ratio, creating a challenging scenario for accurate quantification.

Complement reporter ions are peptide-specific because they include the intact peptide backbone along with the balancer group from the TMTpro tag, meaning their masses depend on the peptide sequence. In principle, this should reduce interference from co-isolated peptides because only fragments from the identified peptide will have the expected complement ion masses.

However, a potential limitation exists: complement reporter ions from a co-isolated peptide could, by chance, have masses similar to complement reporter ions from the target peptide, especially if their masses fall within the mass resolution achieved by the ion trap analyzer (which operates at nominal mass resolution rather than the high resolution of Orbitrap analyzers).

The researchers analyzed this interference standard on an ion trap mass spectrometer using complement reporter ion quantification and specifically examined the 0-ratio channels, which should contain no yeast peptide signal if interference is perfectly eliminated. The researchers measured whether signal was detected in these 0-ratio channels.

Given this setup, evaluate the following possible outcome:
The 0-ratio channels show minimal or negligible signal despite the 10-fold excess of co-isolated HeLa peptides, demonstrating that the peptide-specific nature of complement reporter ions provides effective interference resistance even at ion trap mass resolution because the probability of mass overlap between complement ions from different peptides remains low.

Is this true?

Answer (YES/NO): NO